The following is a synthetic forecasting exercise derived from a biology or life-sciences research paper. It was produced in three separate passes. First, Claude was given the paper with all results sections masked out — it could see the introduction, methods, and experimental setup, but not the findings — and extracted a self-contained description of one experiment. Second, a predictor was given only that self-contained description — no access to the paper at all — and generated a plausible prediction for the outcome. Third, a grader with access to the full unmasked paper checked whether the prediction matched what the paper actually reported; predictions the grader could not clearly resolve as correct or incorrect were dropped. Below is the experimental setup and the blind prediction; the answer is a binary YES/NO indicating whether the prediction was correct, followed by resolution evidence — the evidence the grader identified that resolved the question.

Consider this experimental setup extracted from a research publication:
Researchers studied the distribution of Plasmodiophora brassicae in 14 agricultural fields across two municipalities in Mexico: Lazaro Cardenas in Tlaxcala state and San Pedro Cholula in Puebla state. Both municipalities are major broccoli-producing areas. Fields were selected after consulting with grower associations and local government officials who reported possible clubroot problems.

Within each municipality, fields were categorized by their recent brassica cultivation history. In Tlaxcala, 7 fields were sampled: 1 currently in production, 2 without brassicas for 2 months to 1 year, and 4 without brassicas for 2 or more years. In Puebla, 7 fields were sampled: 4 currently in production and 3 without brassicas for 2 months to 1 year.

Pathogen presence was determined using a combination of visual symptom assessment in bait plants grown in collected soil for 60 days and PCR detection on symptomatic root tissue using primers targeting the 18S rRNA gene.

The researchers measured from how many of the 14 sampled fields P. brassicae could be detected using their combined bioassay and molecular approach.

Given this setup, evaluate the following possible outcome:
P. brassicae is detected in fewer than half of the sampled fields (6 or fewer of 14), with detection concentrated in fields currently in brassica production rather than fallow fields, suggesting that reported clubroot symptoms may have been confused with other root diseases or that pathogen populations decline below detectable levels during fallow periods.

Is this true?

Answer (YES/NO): NO